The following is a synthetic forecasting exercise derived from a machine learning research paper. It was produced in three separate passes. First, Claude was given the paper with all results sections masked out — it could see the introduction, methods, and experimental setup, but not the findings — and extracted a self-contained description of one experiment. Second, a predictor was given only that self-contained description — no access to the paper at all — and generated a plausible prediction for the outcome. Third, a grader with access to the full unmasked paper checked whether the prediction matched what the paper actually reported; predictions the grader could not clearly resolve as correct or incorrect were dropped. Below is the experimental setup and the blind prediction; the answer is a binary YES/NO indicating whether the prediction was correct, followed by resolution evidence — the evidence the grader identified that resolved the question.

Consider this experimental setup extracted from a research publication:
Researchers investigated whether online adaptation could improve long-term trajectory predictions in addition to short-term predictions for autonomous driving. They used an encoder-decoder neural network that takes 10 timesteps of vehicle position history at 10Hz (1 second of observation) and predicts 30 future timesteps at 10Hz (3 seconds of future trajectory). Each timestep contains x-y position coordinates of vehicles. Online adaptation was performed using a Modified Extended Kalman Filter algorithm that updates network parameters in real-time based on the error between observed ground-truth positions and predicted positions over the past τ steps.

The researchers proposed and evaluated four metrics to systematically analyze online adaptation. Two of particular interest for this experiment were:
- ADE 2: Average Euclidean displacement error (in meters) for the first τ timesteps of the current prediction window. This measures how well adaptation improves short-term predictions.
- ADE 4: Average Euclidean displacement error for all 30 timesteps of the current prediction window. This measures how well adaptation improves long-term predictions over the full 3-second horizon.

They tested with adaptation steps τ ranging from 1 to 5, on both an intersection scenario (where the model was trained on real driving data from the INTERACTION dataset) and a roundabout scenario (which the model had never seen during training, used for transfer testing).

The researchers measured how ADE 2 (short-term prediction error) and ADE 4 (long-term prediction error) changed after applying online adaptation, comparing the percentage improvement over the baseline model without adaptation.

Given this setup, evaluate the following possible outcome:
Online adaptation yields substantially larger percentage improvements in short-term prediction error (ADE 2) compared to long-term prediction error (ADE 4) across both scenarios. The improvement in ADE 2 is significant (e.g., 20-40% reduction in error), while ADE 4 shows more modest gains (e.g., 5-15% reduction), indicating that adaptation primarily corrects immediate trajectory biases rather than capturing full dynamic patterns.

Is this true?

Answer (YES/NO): NO